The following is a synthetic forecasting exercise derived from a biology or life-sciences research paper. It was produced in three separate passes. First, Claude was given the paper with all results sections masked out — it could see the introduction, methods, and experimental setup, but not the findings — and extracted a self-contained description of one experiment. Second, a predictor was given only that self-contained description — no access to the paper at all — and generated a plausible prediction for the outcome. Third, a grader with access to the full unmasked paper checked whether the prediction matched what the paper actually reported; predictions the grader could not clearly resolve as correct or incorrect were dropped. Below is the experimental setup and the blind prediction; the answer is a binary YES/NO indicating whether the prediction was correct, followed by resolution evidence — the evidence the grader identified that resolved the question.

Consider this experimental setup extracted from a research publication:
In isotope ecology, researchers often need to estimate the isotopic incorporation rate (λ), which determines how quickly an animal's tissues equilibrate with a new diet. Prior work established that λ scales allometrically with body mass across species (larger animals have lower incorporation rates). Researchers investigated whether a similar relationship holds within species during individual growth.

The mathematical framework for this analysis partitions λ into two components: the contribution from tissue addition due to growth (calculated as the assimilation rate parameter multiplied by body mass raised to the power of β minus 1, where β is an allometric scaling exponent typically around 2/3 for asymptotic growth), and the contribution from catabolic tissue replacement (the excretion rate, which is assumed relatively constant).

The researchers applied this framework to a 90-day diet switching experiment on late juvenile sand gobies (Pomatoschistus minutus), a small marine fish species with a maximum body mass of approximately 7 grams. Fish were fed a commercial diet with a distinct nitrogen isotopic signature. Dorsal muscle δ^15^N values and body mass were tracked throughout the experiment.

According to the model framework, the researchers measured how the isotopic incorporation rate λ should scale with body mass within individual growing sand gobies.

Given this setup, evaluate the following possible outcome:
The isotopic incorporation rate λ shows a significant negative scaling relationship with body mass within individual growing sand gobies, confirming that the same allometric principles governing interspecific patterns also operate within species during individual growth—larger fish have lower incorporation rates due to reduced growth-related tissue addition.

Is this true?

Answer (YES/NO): NO